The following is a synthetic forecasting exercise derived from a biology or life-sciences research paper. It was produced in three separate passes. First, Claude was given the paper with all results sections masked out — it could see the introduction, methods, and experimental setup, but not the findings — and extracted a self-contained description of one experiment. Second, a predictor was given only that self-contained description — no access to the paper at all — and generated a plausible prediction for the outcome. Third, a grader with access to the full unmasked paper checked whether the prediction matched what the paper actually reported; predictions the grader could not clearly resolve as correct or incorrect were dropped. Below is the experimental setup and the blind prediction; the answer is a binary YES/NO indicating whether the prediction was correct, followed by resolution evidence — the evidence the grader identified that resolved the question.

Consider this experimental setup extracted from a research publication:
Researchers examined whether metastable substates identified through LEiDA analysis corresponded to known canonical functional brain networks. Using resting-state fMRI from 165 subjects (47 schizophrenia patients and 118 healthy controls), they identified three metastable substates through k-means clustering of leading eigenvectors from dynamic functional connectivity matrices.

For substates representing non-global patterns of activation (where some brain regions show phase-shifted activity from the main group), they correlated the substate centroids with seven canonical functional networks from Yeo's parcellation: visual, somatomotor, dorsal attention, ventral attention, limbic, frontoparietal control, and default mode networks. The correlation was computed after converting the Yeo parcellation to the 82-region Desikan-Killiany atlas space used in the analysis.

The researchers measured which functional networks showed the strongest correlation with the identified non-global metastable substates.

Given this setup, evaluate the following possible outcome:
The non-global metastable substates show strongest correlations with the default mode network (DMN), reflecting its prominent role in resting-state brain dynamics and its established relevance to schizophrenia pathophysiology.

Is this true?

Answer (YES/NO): NO